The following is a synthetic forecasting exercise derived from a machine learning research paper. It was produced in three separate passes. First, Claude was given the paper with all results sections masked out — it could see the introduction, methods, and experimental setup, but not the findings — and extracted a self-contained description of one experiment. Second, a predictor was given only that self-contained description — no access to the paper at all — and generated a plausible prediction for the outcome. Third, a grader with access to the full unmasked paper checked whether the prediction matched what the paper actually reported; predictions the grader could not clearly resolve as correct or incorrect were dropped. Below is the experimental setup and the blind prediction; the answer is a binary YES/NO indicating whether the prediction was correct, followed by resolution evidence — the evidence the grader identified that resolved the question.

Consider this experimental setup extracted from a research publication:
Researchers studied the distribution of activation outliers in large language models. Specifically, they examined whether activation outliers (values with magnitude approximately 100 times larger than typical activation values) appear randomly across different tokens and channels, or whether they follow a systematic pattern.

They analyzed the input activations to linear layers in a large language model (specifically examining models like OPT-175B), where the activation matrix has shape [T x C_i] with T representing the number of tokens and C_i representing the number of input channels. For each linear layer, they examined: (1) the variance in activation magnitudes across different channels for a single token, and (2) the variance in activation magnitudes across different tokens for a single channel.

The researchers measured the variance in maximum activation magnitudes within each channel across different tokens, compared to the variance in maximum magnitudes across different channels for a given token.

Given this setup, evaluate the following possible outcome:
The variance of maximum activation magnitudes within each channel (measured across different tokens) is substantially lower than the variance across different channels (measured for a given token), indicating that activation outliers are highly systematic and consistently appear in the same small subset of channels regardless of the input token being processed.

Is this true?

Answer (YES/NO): YES